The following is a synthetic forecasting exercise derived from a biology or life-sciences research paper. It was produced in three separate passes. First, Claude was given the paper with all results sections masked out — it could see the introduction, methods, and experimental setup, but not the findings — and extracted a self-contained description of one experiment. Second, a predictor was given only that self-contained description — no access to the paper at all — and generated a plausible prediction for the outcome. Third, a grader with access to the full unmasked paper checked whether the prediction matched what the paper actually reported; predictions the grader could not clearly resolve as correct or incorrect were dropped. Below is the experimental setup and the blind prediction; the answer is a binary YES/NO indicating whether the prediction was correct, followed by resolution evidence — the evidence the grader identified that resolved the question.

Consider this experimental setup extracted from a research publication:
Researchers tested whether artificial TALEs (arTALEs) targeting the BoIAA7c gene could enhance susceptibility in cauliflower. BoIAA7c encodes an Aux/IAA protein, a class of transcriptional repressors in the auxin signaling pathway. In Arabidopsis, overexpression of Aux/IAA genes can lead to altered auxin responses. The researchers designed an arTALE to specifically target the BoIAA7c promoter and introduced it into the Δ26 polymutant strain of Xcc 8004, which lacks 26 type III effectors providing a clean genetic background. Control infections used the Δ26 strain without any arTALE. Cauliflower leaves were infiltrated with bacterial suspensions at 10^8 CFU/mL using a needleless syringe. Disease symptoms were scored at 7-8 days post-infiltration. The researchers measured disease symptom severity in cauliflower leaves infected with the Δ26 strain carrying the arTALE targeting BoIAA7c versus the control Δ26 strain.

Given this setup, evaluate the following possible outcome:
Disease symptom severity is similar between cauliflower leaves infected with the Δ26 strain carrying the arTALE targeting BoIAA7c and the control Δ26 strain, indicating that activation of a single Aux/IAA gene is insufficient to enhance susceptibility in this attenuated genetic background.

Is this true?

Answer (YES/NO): NO